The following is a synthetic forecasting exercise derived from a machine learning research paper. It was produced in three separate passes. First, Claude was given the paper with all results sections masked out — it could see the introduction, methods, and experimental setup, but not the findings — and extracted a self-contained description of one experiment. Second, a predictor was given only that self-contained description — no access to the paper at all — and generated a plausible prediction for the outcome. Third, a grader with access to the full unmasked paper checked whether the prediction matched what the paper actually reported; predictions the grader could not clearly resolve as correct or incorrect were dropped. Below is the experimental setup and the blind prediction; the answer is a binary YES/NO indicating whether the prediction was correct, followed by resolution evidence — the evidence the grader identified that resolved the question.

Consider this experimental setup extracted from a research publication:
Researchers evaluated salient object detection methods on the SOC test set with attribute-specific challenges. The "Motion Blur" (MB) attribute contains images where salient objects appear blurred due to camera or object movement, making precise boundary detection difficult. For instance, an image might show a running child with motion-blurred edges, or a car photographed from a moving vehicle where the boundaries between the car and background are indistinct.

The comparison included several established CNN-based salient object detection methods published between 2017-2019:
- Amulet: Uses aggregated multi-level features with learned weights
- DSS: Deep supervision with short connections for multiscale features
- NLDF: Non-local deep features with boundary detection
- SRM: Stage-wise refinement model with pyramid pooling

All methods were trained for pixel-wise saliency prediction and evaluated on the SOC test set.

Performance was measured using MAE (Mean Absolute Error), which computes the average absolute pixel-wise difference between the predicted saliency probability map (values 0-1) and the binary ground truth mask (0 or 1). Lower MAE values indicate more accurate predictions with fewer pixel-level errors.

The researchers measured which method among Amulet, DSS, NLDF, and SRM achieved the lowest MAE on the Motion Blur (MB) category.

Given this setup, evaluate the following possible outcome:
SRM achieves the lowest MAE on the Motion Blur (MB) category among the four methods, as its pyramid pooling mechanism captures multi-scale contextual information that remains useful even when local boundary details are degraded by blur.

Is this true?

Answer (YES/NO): YES